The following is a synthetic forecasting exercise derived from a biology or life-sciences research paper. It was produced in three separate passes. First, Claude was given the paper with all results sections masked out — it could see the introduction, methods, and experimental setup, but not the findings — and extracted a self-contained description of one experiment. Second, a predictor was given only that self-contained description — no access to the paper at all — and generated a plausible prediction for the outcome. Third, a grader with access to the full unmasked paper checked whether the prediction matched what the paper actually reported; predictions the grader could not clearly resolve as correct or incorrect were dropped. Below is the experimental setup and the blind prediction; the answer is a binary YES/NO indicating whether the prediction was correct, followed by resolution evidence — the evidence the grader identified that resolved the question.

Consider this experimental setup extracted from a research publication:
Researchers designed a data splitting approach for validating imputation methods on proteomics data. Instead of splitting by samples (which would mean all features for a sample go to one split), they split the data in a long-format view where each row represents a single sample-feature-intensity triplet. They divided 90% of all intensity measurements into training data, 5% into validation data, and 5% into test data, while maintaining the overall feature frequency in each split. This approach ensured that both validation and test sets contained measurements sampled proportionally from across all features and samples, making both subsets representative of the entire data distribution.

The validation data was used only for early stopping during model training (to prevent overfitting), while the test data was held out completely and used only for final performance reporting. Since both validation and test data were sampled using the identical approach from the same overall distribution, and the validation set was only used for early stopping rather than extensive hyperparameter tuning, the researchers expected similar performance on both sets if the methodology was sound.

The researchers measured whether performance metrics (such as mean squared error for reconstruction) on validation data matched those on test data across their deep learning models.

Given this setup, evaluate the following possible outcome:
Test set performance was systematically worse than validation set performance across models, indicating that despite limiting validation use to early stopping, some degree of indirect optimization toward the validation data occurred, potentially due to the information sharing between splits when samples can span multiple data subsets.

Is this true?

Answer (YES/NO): NO